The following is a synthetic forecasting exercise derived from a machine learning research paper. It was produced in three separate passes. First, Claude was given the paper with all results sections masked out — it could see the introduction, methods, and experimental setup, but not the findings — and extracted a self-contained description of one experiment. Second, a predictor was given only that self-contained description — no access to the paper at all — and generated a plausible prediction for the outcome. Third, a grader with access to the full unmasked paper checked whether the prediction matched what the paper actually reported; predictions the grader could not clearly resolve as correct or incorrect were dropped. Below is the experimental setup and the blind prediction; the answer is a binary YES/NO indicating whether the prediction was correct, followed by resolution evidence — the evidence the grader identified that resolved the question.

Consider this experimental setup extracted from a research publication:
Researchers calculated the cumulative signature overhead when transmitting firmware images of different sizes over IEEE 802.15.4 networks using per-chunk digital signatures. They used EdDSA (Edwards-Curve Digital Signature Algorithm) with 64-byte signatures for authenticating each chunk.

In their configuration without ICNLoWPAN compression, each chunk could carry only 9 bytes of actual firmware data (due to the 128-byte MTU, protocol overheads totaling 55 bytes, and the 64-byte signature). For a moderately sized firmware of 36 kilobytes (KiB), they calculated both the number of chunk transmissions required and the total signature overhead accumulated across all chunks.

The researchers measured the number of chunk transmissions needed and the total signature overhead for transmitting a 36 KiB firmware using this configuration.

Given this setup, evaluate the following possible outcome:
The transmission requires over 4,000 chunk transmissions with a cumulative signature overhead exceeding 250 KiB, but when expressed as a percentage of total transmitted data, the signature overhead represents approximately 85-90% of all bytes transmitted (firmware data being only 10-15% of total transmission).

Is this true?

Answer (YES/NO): NO